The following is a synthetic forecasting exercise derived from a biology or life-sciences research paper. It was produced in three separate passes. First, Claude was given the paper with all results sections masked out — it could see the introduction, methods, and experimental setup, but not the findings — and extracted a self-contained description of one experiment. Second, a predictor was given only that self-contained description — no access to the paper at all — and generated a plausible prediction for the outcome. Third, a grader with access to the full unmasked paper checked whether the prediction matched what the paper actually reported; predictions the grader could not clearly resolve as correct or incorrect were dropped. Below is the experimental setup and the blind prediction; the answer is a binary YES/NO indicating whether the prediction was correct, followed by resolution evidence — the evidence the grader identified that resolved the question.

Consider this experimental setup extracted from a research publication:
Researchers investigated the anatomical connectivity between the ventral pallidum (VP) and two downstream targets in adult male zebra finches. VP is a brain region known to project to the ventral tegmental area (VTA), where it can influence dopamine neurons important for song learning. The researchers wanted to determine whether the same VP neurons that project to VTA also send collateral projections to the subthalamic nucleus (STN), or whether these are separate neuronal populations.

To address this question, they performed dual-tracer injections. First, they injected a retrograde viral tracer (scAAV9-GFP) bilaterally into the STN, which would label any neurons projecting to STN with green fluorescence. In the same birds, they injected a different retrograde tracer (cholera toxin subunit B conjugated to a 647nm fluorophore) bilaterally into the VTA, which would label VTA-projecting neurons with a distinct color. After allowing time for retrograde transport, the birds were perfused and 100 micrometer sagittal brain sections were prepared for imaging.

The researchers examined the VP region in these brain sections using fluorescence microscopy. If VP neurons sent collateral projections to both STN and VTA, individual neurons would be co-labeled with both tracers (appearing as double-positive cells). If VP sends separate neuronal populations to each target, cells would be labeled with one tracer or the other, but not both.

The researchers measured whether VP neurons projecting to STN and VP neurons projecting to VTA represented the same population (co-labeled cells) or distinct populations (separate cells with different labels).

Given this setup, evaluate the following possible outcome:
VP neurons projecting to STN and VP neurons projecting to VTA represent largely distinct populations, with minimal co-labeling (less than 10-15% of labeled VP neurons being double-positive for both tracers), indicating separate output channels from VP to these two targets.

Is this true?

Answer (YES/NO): YES